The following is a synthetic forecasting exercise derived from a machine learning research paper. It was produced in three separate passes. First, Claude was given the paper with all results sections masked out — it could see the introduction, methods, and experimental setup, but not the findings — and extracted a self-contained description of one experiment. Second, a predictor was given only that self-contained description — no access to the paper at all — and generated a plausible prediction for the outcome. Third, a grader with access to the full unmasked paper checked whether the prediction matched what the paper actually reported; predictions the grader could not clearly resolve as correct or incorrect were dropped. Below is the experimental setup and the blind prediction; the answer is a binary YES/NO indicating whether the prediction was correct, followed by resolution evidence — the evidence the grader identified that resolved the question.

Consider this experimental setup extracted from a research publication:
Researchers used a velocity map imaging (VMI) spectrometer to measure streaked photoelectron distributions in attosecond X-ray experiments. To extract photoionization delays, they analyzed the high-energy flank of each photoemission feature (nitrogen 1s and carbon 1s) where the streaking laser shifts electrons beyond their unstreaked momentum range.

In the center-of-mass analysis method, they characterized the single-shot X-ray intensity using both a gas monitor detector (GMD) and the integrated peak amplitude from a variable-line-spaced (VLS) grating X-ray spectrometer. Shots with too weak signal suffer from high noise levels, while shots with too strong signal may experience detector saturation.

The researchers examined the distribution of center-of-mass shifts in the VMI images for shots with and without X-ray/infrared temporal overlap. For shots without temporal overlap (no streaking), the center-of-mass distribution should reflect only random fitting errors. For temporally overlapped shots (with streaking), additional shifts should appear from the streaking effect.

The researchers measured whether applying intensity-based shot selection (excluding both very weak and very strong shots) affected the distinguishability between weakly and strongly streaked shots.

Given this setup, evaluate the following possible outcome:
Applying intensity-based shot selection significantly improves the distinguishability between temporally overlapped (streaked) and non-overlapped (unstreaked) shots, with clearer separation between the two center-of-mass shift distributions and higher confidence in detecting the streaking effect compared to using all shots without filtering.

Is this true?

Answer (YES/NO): YES